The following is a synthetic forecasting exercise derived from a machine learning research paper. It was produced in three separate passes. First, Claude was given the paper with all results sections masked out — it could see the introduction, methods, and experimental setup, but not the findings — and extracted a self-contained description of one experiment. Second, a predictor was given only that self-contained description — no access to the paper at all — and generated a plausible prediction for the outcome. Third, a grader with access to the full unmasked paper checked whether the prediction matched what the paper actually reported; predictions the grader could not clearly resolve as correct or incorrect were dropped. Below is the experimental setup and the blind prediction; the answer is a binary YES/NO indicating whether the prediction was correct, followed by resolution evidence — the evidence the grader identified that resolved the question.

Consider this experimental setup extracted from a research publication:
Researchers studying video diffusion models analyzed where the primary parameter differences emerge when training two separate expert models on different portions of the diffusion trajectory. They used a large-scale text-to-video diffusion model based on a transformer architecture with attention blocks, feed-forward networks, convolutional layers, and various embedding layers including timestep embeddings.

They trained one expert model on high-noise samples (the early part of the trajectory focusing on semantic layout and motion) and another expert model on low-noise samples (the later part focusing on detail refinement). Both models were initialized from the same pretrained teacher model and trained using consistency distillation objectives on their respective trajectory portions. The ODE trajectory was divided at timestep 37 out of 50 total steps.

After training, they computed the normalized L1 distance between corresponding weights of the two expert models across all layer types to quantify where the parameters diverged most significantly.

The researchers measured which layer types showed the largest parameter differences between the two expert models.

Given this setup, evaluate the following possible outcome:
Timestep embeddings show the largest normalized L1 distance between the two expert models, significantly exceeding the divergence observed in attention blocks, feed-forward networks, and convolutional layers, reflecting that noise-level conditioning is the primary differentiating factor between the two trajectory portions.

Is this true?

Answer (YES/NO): NO